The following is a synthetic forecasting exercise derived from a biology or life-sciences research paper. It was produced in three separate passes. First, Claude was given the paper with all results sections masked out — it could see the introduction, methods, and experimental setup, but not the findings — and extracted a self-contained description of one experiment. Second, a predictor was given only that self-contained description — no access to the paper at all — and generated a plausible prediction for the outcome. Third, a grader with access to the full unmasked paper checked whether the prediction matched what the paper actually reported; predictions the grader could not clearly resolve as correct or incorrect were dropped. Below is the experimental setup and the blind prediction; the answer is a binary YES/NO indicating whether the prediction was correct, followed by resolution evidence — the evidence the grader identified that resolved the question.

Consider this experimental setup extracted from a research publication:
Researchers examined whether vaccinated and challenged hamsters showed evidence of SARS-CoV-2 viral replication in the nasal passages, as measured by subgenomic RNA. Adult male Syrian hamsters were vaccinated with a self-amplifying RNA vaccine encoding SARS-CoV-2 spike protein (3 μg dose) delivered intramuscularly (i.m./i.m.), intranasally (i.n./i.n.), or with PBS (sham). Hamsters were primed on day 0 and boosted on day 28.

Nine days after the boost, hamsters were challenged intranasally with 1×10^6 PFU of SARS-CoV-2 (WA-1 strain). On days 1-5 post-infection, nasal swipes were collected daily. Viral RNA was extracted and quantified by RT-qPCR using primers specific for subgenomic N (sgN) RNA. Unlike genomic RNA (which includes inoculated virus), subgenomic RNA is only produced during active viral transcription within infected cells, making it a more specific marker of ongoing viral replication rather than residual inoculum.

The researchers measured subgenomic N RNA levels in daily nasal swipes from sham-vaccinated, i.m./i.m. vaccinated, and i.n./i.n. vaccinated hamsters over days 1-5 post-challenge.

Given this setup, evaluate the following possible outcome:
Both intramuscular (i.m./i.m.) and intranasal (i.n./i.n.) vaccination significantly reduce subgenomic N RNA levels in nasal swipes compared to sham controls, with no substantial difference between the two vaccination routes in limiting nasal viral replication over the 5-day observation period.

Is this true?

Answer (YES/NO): YES